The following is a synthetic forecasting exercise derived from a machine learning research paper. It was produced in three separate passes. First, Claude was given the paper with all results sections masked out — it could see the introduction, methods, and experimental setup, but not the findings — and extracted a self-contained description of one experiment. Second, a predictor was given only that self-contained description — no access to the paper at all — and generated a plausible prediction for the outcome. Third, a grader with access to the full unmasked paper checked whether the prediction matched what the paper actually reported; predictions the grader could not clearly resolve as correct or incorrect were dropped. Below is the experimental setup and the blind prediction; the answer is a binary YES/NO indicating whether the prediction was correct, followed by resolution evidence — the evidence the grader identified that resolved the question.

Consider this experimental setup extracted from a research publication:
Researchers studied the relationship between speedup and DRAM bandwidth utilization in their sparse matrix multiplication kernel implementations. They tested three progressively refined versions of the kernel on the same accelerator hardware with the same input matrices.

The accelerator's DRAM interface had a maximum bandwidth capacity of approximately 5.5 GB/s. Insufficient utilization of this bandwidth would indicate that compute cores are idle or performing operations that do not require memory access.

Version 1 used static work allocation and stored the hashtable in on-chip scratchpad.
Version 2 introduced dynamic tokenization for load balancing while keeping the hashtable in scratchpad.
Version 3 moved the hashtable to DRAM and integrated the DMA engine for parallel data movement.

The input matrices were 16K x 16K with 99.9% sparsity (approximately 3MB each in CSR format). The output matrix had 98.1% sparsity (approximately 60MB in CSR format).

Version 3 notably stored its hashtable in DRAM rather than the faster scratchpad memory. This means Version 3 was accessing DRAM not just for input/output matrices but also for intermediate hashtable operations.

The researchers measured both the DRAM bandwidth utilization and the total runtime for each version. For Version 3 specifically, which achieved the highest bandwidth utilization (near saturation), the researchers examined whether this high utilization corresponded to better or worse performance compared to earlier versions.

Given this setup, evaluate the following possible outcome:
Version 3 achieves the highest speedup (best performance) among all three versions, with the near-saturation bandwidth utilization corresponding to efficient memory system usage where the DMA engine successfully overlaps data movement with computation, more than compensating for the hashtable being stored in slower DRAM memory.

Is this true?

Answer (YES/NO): YES